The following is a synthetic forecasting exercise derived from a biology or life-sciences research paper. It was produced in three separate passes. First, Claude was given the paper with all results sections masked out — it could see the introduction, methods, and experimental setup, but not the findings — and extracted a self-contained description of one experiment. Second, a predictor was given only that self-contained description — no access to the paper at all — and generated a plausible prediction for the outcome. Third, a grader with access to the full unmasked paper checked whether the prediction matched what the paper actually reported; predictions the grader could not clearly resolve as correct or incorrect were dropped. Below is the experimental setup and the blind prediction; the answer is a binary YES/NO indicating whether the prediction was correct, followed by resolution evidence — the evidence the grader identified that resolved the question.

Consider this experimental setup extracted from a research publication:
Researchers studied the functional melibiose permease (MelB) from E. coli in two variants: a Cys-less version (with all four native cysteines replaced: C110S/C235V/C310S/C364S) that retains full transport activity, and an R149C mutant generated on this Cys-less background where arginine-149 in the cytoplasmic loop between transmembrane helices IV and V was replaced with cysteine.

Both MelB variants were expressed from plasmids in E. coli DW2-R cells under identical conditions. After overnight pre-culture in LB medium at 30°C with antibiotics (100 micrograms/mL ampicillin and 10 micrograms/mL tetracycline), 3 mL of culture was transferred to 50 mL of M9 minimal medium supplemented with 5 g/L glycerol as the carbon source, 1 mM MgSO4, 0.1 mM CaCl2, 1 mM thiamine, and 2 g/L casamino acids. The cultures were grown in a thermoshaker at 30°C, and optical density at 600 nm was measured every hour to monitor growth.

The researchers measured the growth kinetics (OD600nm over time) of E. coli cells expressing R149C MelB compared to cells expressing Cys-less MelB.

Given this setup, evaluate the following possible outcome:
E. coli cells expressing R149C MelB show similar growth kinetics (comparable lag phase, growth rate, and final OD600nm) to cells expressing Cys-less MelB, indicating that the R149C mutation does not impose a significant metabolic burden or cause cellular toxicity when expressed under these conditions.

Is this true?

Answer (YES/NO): NO